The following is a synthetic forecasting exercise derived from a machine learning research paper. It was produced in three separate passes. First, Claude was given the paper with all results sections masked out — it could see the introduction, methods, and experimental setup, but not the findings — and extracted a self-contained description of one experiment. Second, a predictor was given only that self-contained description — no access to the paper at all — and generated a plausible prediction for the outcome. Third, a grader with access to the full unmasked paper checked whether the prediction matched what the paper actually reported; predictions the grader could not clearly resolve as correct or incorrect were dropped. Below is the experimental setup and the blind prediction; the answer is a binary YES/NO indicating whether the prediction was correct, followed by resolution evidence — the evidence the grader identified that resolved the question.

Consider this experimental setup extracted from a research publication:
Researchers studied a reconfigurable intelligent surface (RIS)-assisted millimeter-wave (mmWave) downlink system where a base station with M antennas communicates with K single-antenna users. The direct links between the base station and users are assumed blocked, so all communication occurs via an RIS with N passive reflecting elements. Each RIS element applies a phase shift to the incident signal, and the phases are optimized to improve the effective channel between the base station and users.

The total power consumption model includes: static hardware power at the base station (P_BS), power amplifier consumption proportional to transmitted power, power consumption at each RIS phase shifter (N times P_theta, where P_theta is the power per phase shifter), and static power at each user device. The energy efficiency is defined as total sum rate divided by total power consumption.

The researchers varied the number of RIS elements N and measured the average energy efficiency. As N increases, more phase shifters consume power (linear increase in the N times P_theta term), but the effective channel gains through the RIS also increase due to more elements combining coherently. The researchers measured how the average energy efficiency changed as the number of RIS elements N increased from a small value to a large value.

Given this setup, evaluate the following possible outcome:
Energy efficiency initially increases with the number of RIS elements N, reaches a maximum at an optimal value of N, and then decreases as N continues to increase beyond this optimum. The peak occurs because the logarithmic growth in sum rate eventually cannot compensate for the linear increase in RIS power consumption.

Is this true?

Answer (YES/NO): NO